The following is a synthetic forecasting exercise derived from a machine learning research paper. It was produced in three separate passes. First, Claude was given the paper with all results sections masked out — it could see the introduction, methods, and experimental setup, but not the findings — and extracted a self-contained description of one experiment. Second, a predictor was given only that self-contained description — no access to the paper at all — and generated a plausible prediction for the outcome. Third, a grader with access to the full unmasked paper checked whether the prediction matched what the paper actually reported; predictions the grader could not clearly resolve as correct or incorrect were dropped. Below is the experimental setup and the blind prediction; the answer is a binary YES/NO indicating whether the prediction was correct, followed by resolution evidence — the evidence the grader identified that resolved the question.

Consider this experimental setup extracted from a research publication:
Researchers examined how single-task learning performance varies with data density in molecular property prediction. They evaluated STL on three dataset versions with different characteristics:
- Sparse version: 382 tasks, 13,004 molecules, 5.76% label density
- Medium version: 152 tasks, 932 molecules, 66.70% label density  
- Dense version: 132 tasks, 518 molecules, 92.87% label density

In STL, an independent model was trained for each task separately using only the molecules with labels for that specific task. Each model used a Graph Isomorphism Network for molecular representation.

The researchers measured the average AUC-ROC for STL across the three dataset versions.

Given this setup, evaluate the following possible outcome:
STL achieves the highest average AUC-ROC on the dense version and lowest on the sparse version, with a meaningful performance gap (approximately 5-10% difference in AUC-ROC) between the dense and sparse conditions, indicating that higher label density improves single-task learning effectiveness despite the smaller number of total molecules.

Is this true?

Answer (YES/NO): NO